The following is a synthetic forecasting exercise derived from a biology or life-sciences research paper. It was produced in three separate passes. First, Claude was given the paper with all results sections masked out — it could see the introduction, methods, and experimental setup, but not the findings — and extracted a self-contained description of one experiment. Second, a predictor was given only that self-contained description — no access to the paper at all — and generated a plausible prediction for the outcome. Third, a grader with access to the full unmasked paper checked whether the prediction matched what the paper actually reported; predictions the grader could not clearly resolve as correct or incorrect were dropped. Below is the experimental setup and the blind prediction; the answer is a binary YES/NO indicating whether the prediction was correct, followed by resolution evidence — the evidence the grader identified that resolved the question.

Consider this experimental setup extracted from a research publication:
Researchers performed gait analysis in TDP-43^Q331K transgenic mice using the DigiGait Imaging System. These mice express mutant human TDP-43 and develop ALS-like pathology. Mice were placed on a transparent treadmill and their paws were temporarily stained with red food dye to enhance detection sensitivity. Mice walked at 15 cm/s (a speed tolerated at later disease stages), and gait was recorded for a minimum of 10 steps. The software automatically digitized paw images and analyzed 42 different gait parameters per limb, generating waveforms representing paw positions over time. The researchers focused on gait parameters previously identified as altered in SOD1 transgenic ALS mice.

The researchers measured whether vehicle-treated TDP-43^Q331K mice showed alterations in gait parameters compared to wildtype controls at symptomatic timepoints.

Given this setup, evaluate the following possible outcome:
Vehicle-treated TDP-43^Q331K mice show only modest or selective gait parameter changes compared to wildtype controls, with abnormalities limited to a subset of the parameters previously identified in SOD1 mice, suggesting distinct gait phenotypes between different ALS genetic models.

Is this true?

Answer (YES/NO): NO